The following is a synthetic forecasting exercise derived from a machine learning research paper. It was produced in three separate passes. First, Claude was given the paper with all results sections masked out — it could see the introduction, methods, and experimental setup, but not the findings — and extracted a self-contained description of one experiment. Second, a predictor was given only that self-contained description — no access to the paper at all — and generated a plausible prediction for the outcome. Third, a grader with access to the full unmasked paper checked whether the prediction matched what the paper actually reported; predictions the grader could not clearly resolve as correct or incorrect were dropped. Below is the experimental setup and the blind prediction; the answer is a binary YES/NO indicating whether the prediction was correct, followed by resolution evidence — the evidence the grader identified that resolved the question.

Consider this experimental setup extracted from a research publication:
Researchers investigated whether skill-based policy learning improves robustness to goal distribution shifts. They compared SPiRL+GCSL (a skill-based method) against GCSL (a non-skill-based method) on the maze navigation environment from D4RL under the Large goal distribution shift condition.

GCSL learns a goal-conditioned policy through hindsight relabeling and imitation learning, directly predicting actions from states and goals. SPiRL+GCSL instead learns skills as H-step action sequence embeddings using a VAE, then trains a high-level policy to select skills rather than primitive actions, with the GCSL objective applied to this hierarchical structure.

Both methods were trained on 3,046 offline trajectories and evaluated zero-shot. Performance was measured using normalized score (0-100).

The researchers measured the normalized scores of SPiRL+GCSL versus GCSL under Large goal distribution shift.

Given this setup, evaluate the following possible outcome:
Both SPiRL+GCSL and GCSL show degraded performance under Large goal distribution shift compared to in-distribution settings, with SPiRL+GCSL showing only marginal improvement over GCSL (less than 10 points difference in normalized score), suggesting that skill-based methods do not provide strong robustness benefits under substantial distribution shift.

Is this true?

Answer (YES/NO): NO